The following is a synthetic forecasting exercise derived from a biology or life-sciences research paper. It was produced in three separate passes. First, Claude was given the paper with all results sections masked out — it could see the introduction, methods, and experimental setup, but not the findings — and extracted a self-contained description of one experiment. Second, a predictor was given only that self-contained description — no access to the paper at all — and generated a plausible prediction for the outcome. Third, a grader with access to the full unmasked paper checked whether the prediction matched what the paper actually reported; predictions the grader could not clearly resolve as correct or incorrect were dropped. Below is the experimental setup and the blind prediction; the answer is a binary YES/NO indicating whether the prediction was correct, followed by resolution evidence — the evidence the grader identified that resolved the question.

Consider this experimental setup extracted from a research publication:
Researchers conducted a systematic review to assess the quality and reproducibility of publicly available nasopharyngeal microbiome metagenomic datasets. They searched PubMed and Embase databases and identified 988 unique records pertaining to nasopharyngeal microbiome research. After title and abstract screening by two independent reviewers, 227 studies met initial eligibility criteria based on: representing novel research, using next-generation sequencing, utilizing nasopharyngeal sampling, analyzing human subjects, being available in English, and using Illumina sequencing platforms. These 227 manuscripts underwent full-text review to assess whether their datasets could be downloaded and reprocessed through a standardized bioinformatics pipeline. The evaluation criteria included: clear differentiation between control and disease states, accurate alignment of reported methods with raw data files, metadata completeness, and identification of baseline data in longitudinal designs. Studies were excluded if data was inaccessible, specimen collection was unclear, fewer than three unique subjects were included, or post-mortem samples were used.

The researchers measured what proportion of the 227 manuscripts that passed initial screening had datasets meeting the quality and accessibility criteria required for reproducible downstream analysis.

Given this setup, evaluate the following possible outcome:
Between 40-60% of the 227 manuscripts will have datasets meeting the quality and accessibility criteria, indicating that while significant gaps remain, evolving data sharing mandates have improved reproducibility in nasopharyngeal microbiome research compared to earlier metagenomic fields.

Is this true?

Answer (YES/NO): NO